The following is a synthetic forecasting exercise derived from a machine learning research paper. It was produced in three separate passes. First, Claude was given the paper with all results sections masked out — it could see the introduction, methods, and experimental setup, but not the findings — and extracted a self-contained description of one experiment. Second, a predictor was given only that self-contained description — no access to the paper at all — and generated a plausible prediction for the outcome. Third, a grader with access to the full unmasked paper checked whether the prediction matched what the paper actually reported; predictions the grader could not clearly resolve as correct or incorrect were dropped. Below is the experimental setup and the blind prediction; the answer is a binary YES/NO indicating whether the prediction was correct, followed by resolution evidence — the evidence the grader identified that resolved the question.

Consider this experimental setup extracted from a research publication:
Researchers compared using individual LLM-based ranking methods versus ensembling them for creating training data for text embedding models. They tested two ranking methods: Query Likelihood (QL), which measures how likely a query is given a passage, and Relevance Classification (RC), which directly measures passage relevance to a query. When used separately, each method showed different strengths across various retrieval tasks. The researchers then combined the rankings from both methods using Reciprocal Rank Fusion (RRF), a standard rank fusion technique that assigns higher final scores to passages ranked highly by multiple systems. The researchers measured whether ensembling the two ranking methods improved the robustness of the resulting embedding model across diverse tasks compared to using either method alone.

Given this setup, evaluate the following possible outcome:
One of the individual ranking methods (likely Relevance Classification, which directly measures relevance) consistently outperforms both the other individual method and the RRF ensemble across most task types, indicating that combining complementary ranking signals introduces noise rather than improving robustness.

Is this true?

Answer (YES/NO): NO